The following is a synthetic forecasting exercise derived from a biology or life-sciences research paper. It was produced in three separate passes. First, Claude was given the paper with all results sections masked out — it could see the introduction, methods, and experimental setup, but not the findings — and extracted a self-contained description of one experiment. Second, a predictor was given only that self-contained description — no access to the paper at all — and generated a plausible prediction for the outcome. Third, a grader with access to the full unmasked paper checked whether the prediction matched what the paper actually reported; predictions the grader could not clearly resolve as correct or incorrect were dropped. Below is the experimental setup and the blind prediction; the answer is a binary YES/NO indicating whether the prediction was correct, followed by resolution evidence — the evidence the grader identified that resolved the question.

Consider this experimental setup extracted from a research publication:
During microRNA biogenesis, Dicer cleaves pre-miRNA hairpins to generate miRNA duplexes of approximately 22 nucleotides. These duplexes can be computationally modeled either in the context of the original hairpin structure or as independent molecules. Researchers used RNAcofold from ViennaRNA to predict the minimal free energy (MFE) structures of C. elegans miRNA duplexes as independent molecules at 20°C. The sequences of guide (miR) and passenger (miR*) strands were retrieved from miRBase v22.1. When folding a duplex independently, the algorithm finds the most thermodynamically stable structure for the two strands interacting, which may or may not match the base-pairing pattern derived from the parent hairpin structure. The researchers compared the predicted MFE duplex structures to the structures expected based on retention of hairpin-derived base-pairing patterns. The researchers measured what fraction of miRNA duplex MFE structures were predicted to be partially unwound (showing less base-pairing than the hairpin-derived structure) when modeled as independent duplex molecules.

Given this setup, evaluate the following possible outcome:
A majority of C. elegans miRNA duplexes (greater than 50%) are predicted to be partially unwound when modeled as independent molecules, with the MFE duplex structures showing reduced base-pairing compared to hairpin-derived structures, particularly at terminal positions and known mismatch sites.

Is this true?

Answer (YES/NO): NO